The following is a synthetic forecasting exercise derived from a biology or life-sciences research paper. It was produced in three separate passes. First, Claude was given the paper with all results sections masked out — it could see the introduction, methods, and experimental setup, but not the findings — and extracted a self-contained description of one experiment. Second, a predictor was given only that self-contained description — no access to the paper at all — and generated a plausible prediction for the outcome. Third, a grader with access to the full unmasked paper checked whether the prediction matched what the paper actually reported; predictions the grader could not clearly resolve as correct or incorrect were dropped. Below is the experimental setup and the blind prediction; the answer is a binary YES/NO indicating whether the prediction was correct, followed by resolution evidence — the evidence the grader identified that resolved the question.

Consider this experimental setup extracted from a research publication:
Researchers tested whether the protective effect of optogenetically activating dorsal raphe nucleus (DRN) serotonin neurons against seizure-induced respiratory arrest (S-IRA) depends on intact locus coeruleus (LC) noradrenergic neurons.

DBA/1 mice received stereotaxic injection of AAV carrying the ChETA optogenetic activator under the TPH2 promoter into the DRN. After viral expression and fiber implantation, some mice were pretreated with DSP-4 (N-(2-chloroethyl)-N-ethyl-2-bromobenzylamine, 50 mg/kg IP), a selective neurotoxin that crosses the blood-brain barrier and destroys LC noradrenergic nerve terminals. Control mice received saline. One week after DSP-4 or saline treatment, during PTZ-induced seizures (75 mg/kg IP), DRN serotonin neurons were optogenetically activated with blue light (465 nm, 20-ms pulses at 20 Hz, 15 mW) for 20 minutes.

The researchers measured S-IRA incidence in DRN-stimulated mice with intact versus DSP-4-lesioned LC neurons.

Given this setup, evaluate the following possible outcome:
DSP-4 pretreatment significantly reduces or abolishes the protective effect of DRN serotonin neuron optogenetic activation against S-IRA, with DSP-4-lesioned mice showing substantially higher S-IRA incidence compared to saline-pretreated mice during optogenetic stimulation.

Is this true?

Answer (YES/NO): YES